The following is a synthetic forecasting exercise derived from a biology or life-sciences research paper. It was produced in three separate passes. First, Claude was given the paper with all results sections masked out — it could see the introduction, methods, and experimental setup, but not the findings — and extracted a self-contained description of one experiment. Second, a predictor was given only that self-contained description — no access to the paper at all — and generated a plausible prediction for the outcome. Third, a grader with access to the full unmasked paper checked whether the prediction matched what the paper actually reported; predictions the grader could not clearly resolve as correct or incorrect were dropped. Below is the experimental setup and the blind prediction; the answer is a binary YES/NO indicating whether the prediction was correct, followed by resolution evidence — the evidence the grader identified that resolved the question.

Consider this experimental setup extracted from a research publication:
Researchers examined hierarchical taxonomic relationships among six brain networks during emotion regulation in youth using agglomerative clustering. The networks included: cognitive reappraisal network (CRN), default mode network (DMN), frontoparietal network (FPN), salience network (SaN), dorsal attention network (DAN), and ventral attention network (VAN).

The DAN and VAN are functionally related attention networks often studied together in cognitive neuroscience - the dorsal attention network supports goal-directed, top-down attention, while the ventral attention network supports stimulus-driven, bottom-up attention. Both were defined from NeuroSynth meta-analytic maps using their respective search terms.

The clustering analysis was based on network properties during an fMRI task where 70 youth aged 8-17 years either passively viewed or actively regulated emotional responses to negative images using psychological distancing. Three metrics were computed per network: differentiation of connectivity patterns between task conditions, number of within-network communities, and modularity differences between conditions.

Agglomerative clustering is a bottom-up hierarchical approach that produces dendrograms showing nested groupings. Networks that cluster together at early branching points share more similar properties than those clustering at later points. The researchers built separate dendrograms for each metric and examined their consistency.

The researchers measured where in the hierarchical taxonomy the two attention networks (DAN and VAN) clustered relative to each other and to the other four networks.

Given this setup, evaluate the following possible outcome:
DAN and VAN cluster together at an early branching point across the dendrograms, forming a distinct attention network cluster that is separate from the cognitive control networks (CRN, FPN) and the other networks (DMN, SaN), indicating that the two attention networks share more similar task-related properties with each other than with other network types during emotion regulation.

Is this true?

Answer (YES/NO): NO